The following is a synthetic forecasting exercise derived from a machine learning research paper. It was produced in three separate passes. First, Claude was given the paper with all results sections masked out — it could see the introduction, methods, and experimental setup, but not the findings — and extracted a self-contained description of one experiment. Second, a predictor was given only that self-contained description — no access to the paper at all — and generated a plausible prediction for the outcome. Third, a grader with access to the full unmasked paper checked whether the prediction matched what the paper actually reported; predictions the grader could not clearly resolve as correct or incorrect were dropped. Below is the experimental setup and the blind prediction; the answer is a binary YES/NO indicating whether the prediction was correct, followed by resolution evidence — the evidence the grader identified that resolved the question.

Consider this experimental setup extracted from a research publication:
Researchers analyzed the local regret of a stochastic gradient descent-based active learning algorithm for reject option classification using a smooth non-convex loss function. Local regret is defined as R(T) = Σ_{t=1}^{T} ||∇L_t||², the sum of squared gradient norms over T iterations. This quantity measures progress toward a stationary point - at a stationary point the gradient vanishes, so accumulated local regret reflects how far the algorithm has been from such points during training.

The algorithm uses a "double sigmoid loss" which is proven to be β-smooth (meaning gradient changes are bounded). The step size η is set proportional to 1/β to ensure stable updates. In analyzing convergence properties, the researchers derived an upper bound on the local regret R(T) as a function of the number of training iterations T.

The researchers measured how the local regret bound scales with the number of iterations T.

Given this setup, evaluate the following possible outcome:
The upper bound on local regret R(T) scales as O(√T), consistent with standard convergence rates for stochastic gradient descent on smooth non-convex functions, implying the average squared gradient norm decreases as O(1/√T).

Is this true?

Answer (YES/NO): NO